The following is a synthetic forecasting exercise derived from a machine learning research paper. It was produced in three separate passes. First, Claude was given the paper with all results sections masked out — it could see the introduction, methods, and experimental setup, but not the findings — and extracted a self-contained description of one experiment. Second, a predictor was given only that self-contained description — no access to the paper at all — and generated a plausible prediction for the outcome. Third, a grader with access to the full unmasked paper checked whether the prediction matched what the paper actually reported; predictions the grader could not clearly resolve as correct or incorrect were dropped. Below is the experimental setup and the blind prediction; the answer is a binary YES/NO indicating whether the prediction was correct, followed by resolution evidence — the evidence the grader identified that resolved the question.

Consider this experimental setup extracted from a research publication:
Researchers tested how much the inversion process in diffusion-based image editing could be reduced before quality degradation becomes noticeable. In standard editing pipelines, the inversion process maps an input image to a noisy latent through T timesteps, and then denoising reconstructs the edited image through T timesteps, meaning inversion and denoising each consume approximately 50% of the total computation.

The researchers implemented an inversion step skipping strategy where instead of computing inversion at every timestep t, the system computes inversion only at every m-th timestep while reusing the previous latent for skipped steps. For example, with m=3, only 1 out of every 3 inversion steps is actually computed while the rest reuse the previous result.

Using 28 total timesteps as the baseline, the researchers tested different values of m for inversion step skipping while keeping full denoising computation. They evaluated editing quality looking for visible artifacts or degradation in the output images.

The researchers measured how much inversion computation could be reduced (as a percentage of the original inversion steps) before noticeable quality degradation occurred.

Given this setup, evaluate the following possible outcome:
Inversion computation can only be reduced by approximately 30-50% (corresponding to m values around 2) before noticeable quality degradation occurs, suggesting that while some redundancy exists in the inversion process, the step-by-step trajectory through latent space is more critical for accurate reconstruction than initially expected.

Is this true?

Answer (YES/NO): NO